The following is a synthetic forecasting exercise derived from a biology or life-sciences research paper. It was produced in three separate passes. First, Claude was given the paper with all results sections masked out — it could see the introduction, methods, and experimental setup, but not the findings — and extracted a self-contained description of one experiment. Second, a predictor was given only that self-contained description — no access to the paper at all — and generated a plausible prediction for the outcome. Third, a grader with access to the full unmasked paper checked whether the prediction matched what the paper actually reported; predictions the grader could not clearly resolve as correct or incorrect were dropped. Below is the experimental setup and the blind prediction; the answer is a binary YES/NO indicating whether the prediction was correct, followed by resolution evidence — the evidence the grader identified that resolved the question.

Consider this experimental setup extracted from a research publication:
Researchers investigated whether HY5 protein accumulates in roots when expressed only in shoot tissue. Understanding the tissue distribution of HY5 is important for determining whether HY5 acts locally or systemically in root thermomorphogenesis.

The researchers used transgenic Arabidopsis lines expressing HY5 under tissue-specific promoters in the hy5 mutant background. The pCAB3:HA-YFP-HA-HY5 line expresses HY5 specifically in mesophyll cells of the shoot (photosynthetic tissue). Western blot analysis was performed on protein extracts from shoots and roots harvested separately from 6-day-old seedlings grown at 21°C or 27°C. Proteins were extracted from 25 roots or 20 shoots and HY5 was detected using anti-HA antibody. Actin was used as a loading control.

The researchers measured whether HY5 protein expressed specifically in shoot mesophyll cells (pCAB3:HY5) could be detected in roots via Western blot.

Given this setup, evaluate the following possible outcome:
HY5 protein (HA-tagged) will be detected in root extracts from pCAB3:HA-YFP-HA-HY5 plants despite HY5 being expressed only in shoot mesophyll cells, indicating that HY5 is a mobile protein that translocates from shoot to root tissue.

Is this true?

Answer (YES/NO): NO